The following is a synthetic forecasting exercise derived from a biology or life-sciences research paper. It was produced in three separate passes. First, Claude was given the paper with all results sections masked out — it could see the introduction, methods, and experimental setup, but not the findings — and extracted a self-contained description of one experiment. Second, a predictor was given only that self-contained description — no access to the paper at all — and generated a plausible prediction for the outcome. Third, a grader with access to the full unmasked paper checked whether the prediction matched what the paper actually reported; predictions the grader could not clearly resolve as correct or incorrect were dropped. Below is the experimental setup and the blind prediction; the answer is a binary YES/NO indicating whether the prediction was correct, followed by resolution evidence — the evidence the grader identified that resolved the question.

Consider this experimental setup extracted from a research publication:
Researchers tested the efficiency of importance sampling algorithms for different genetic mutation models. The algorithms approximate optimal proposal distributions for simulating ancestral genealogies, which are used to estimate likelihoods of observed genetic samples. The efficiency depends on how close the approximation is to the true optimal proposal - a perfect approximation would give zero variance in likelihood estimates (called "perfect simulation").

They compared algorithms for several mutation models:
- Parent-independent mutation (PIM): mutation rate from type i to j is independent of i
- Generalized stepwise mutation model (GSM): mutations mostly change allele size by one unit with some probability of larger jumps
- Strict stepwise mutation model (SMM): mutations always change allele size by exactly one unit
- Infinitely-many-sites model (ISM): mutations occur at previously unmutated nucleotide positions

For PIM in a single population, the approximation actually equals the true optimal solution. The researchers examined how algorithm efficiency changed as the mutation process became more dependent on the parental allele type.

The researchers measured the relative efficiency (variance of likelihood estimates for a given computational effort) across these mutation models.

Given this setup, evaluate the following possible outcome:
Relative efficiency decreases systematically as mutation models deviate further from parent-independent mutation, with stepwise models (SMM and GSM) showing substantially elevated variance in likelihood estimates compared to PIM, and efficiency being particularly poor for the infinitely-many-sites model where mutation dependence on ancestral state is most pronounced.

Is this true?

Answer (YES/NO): YES